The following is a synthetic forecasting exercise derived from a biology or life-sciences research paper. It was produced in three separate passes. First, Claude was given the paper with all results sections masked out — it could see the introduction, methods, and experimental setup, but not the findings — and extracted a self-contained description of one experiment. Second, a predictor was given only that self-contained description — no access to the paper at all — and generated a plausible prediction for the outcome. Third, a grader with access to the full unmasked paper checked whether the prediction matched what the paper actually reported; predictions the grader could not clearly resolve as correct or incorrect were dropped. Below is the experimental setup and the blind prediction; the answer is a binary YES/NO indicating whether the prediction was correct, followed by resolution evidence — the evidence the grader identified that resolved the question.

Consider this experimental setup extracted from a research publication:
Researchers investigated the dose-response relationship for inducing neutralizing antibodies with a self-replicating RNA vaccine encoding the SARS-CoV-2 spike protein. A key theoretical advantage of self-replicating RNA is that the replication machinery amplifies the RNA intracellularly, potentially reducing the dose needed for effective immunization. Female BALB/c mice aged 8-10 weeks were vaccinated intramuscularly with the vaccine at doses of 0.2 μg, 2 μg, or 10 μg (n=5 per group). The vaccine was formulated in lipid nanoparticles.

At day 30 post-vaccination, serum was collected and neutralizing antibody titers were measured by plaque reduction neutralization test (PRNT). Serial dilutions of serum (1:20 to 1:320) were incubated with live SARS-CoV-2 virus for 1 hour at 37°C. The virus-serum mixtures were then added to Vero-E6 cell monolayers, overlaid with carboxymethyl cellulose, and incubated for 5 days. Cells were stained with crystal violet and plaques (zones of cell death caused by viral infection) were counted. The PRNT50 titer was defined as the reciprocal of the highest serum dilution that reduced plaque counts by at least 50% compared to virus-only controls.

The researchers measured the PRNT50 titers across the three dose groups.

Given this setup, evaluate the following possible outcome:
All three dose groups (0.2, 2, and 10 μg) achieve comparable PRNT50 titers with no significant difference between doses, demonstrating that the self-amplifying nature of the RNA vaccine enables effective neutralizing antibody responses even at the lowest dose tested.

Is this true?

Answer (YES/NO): NO